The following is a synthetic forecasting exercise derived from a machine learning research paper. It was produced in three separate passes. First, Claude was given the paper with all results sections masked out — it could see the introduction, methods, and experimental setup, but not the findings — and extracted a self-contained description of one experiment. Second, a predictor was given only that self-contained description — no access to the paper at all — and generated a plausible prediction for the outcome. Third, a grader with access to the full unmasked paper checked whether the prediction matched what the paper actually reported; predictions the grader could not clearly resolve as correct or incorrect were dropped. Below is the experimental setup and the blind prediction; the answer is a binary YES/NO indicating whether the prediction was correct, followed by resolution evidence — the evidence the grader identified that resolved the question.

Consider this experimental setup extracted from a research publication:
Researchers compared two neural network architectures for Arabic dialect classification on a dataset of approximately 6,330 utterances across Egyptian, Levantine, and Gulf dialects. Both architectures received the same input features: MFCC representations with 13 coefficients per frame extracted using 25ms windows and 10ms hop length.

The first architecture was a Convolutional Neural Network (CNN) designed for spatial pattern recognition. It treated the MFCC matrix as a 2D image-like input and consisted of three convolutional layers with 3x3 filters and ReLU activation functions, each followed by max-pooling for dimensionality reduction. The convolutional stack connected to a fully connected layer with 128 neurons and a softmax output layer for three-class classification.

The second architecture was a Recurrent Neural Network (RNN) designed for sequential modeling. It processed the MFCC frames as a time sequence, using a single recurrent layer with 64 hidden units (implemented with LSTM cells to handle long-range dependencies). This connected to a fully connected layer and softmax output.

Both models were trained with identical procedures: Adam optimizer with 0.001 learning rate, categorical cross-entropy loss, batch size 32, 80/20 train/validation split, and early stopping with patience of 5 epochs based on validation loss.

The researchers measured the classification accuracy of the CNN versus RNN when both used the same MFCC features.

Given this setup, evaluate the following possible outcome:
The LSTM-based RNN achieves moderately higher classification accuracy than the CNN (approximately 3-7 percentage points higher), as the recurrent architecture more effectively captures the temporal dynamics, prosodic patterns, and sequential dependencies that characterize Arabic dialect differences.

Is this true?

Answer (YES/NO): NO